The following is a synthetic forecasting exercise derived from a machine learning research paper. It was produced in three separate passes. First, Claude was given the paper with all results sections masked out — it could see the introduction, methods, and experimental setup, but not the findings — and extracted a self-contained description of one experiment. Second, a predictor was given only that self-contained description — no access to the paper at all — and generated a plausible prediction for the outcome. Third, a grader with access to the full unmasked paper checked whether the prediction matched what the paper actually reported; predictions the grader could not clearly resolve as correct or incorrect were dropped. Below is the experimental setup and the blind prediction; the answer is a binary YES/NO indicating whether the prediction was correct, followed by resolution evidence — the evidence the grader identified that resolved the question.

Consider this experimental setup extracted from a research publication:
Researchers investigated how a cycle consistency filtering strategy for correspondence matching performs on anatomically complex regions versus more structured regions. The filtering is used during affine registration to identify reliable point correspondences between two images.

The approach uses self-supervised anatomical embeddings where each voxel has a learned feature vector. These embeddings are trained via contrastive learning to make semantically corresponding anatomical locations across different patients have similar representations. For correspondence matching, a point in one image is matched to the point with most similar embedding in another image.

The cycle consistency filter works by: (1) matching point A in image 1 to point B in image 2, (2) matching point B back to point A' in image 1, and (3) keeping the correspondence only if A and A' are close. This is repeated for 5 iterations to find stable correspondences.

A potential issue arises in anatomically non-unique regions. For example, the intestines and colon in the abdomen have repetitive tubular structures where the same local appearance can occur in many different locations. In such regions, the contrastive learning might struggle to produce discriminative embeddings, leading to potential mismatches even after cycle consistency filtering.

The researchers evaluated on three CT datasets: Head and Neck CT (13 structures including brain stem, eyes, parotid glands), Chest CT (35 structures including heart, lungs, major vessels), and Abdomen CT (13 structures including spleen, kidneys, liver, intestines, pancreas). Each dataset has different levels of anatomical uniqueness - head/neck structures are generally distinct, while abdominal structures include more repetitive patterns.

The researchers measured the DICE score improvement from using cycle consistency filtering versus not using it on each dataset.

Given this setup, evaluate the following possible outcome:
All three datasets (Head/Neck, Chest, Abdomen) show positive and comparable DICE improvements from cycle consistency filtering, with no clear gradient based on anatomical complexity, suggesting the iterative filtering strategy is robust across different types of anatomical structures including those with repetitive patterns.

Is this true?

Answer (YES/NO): NO